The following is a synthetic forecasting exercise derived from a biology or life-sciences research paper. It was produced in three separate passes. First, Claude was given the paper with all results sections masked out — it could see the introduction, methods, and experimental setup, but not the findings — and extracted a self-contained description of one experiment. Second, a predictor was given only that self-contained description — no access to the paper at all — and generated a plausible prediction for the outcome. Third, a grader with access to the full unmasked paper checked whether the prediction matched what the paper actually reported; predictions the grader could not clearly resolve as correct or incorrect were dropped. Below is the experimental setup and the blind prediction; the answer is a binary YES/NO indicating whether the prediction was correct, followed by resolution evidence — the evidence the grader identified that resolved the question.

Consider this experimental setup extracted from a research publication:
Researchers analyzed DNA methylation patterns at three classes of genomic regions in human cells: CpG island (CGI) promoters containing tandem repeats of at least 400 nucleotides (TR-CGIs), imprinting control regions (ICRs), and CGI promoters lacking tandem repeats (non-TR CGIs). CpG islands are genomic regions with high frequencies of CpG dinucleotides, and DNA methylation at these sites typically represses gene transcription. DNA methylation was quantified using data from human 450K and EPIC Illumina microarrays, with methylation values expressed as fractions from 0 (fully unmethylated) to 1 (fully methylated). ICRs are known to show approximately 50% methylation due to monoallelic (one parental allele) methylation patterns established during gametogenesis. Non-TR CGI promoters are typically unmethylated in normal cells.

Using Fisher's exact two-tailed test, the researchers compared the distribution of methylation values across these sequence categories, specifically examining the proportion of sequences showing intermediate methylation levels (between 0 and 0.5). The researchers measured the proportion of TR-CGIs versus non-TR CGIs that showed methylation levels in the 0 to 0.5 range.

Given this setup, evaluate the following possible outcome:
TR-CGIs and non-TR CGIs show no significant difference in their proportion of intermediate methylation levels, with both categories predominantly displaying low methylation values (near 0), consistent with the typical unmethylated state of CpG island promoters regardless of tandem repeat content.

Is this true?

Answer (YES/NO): NO